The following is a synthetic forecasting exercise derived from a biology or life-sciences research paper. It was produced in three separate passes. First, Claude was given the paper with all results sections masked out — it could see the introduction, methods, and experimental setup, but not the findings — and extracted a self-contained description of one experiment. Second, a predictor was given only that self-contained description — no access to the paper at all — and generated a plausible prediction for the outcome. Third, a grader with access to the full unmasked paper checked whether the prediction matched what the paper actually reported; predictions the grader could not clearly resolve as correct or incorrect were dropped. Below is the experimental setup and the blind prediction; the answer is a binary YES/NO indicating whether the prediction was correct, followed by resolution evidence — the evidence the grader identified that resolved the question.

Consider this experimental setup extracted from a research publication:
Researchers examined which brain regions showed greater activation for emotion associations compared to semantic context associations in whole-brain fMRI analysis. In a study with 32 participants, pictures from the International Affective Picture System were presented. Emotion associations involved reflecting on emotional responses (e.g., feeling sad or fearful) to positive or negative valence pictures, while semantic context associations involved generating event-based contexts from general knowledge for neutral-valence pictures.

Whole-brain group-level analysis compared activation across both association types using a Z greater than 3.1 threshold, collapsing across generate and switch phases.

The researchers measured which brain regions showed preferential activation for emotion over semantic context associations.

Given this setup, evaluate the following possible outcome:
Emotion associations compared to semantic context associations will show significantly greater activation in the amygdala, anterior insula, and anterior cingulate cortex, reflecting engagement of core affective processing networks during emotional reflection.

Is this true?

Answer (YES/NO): NO